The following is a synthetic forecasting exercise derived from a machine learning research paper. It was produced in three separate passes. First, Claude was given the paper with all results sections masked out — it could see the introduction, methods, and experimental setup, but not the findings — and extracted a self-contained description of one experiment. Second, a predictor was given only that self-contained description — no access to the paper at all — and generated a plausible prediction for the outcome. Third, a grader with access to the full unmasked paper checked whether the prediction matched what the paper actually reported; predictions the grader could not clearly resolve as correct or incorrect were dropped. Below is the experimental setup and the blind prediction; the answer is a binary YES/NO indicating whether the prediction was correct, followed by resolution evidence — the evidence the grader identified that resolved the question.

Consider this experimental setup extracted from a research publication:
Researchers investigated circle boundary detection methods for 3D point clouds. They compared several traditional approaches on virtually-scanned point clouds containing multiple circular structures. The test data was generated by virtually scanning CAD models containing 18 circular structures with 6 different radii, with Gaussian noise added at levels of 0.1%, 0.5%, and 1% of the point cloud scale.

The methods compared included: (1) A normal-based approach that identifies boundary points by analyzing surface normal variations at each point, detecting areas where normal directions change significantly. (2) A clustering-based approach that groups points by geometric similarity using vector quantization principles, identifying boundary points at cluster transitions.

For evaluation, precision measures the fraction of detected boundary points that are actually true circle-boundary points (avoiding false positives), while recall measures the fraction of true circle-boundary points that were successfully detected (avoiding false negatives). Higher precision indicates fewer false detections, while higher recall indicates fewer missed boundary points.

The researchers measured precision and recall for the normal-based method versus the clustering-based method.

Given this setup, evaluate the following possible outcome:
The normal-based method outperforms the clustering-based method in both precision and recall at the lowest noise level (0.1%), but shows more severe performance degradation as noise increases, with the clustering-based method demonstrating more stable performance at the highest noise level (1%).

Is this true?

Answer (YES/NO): NO